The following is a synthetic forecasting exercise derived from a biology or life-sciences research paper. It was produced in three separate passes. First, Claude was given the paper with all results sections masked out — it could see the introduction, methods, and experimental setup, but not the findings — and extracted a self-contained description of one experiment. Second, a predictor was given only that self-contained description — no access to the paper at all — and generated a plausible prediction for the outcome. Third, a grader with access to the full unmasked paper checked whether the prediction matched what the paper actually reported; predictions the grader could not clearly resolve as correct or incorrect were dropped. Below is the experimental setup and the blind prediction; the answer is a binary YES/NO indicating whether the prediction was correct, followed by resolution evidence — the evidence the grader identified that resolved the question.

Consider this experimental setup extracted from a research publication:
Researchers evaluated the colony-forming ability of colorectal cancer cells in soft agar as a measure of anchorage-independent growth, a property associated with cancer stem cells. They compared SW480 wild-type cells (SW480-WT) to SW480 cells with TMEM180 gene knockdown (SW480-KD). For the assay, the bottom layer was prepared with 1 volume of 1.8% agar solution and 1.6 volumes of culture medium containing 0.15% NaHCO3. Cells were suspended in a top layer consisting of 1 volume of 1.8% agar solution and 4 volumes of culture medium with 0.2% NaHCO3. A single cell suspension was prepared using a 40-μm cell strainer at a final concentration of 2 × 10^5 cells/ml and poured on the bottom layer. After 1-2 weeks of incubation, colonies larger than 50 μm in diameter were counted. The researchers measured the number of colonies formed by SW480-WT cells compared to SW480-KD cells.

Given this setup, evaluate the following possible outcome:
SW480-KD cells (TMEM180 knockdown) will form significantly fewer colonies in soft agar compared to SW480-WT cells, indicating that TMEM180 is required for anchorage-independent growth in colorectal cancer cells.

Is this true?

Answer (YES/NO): YES